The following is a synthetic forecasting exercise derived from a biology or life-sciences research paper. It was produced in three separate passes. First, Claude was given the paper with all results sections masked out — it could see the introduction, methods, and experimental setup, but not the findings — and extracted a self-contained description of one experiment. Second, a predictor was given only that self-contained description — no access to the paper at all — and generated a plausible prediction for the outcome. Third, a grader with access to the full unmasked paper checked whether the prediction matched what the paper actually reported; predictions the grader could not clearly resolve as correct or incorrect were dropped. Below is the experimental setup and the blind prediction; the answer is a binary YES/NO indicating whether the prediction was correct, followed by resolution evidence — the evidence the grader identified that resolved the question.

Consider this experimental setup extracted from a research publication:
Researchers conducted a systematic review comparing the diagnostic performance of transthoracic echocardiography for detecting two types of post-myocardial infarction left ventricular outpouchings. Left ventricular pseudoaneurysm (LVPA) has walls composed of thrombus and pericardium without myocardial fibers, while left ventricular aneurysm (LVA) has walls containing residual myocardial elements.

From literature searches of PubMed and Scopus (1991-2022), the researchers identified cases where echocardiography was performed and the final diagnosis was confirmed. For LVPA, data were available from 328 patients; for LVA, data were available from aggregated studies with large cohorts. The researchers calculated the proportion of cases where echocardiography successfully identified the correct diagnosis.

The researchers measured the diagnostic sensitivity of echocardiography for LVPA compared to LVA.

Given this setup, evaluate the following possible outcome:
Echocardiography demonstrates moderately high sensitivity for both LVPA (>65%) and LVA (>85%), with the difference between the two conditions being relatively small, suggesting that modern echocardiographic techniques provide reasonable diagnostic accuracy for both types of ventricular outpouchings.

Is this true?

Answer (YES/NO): NO